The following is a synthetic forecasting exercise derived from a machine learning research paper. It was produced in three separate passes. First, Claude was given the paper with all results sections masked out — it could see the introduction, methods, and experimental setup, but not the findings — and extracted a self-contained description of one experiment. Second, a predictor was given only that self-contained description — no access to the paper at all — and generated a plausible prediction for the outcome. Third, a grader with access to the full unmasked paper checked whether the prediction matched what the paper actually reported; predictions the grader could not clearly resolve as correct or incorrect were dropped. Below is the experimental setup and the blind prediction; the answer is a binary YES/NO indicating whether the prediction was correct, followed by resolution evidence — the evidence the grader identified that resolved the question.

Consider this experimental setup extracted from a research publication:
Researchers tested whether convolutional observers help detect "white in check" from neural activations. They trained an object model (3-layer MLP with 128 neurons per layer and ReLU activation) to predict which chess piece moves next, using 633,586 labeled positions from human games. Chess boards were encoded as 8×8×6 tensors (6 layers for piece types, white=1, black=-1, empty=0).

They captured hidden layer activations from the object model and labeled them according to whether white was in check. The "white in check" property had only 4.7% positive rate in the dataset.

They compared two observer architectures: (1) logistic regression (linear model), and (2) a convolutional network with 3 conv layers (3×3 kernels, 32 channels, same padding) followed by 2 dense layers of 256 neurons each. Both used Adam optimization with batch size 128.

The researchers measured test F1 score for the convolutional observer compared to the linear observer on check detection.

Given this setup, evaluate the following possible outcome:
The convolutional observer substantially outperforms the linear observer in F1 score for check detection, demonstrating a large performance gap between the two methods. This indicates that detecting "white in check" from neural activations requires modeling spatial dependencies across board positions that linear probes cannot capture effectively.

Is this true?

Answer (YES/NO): NO